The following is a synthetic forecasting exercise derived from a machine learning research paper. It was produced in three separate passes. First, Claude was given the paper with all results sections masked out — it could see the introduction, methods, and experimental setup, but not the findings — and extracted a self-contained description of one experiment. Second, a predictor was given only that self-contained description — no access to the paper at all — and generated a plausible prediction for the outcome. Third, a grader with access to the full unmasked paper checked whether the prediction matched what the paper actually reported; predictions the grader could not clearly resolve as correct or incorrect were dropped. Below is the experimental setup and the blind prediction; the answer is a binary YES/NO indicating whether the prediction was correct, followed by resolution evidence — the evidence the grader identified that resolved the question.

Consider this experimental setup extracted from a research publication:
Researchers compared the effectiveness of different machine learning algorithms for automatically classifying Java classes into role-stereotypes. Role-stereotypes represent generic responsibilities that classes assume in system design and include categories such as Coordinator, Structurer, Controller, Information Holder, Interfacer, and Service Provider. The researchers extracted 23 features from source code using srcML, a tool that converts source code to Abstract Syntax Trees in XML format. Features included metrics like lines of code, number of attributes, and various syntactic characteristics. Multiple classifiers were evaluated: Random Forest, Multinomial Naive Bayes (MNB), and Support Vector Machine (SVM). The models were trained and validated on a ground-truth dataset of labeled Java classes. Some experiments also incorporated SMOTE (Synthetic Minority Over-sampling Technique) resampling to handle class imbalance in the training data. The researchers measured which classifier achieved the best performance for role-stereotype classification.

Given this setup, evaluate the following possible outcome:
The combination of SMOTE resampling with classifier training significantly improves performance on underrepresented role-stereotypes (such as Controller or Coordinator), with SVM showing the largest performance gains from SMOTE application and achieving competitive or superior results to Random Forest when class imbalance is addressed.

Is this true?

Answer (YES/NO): NO